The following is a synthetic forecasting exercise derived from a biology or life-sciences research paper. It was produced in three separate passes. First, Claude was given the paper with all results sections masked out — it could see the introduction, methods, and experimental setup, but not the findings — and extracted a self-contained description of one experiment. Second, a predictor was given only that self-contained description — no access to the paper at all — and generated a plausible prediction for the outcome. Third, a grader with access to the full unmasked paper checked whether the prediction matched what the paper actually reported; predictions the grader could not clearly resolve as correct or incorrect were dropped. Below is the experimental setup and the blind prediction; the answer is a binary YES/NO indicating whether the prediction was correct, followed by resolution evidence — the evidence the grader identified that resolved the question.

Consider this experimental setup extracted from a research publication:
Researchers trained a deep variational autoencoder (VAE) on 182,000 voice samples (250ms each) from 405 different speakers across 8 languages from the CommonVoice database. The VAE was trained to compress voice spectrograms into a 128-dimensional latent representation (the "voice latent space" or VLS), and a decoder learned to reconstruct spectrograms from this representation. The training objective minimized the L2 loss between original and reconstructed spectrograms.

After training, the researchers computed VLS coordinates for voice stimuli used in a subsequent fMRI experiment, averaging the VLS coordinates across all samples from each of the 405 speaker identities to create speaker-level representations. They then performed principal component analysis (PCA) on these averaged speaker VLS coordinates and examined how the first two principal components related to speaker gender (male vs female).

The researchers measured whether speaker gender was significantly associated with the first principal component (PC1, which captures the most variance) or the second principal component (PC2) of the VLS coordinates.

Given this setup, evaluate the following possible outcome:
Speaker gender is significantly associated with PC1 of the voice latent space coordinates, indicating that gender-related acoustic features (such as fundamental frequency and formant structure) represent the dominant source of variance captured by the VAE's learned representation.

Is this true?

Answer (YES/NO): NO